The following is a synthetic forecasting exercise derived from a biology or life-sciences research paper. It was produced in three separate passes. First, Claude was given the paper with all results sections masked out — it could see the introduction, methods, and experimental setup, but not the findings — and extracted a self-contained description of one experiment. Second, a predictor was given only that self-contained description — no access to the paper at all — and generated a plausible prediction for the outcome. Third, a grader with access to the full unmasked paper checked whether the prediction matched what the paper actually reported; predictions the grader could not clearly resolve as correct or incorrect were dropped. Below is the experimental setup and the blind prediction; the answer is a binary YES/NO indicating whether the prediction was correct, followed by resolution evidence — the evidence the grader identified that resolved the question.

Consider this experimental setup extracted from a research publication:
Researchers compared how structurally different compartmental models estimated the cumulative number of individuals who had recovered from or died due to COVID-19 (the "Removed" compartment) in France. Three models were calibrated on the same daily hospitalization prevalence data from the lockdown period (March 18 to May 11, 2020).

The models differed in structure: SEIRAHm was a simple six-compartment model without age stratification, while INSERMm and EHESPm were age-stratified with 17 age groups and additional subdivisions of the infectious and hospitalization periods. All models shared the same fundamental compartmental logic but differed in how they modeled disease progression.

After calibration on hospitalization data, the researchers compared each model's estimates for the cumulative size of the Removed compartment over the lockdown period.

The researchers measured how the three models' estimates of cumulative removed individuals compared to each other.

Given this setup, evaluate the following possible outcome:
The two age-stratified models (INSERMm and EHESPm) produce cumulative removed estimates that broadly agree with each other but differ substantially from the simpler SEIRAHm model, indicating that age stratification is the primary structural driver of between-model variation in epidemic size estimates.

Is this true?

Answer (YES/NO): NO